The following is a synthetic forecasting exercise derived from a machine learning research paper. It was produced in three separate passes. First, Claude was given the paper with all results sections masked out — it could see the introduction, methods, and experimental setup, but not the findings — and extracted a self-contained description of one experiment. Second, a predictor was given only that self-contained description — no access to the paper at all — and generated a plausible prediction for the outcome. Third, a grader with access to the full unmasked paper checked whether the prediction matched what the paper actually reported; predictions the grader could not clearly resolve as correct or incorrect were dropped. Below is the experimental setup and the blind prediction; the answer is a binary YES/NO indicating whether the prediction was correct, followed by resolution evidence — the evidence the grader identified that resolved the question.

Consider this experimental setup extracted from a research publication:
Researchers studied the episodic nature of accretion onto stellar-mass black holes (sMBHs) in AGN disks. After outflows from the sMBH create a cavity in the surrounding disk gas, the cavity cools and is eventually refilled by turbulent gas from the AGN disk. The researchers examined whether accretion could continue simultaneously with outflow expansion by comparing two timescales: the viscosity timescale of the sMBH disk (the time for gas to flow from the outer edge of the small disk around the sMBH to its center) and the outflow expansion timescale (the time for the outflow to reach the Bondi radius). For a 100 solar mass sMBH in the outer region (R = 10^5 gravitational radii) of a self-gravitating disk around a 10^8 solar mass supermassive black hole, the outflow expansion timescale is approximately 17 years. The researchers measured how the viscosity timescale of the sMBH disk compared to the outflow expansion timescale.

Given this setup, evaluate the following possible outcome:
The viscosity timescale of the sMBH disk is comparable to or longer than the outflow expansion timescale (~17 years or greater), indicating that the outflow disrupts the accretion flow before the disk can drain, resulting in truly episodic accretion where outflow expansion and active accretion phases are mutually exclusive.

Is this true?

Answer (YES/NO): NO